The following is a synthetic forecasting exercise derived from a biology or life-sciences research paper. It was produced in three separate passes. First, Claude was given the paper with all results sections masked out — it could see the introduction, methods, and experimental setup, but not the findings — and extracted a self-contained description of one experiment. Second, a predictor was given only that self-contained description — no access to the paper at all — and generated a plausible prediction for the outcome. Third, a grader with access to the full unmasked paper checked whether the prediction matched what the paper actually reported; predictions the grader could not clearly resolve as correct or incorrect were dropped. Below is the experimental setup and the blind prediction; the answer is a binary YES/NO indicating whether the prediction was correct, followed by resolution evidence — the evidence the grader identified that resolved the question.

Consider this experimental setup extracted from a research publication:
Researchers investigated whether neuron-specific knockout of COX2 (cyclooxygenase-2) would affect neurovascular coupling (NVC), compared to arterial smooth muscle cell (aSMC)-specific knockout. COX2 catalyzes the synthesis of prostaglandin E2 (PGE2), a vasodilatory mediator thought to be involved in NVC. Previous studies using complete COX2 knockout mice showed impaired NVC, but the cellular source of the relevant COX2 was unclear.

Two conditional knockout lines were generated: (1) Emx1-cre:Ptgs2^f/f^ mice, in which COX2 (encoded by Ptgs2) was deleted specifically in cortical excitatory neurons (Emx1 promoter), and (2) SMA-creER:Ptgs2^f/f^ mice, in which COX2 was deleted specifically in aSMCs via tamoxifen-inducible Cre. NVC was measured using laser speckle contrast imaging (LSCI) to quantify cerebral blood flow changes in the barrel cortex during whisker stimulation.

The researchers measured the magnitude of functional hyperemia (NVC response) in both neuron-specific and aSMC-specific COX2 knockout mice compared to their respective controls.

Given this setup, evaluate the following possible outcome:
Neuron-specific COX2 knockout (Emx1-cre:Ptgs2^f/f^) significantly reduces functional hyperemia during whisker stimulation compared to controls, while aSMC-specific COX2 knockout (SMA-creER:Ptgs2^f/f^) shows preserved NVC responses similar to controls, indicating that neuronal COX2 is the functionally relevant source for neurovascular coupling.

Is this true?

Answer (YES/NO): YES